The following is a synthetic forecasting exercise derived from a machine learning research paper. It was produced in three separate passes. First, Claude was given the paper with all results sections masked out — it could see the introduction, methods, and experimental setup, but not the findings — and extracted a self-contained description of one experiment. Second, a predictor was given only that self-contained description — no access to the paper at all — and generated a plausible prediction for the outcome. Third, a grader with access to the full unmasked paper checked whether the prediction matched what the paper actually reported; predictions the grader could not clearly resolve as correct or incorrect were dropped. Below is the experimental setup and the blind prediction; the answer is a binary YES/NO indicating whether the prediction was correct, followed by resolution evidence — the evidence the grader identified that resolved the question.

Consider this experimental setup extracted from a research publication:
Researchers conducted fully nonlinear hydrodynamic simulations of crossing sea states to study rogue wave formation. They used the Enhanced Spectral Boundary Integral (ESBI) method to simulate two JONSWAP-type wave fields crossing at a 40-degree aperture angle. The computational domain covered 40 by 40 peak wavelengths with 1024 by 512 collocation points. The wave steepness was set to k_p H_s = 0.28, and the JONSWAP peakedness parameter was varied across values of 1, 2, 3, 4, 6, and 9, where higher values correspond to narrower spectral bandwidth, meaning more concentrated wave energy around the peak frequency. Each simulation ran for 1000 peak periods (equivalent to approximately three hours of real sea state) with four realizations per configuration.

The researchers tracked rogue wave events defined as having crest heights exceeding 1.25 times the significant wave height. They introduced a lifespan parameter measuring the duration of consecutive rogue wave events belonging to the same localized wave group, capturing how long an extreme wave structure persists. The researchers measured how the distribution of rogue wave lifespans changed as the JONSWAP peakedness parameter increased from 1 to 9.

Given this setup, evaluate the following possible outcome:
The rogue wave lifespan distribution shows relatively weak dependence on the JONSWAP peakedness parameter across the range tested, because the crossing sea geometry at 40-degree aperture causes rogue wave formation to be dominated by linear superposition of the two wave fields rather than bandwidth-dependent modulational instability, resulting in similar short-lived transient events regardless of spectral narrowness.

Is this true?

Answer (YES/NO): NO